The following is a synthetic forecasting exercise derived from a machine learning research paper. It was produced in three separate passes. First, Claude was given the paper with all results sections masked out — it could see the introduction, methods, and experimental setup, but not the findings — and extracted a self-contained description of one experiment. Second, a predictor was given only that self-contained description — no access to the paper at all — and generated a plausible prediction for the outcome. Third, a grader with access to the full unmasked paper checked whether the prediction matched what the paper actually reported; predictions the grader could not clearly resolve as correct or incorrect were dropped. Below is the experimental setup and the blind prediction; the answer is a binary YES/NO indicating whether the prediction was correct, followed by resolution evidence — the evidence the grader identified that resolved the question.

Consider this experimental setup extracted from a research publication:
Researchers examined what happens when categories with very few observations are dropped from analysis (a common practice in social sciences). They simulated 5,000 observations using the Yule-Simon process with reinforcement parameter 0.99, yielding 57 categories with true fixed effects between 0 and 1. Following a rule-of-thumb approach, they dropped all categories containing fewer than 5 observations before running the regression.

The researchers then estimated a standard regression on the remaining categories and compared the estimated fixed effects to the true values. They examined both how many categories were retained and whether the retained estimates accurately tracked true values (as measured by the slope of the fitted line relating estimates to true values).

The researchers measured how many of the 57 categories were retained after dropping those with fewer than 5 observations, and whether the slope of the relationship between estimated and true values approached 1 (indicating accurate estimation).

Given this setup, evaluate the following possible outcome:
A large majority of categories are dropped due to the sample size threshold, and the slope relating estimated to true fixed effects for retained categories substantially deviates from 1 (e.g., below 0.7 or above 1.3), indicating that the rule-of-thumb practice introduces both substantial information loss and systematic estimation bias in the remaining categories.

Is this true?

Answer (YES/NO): NO